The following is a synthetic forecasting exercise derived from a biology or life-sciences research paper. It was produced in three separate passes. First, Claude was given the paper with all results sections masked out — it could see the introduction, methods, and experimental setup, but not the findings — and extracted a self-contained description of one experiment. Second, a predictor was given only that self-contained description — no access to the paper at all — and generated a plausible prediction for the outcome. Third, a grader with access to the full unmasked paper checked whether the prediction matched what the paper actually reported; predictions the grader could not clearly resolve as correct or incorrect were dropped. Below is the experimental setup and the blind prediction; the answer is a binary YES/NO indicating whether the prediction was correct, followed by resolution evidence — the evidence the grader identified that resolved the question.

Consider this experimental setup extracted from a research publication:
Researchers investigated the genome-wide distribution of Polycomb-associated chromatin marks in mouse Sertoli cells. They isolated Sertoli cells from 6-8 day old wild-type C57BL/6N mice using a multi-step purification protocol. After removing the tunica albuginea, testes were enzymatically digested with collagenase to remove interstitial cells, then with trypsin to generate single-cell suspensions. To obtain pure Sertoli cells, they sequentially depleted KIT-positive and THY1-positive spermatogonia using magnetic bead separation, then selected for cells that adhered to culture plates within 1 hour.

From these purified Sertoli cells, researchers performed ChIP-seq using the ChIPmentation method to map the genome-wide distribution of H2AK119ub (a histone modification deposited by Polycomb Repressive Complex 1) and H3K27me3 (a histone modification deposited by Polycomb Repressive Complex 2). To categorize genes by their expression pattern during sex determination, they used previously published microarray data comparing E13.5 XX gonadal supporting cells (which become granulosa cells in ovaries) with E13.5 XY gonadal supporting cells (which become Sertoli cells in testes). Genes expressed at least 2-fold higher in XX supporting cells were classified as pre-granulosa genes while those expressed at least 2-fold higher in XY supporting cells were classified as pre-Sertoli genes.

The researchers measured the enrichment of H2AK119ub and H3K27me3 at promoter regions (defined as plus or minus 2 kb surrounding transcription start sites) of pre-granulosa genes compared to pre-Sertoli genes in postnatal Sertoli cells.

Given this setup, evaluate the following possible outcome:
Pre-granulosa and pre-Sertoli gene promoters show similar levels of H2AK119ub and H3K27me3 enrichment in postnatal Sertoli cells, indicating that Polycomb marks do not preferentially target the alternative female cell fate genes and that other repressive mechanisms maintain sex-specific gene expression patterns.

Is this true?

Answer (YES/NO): NO